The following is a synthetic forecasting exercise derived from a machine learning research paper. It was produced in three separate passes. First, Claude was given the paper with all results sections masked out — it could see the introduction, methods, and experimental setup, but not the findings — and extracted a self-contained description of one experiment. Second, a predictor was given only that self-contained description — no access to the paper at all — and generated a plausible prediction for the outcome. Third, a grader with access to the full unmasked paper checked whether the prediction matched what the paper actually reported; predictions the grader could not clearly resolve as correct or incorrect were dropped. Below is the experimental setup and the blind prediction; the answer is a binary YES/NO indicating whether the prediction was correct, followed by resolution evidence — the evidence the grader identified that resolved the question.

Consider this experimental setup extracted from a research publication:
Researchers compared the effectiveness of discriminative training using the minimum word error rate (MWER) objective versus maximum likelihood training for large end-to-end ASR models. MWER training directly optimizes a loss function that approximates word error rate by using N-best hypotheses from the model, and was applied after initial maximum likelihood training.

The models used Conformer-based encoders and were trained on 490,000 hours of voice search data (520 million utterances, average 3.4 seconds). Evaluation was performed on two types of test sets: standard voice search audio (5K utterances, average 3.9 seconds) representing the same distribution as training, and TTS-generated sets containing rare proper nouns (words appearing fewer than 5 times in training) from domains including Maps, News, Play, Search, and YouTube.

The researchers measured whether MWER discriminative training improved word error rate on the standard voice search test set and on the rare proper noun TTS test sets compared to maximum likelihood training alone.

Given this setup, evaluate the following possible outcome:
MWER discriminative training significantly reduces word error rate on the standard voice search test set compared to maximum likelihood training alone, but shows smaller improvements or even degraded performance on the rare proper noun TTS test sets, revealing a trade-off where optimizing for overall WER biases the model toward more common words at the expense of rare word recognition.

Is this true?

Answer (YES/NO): NO